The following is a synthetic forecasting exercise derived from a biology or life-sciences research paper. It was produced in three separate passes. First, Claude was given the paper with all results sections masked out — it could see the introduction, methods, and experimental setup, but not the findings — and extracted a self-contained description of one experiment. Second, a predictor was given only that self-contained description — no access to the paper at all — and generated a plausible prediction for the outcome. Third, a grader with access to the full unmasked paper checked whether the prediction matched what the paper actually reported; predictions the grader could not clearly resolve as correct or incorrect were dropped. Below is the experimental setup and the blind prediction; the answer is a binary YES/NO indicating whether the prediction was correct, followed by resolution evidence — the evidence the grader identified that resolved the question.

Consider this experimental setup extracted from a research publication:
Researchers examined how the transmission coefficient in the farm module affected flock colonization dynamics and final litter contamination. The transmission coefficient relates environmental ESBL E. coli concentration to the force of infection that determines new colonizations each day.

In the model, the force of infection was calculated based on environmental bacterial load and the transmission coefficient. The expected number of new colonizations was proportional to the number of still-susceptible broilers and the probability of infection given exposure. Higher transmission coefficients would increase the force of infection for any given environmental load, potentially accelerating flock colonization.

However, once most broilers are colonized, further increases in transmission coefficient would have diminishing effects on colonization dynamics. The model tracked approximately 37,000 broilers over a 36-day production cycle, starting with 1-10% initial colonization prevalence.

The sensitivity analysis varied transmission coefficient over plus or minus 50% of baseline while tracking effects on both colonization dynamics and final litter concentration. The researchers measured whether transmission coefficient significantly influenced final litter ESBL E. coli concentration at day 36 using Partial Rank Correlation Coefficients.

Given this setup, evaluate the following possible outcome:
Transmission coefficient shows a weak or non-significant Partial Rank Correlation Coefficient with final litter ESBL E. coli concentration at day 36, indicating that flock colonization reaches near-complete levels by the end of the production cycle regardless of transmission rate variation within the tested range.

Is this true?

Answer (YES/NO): YES